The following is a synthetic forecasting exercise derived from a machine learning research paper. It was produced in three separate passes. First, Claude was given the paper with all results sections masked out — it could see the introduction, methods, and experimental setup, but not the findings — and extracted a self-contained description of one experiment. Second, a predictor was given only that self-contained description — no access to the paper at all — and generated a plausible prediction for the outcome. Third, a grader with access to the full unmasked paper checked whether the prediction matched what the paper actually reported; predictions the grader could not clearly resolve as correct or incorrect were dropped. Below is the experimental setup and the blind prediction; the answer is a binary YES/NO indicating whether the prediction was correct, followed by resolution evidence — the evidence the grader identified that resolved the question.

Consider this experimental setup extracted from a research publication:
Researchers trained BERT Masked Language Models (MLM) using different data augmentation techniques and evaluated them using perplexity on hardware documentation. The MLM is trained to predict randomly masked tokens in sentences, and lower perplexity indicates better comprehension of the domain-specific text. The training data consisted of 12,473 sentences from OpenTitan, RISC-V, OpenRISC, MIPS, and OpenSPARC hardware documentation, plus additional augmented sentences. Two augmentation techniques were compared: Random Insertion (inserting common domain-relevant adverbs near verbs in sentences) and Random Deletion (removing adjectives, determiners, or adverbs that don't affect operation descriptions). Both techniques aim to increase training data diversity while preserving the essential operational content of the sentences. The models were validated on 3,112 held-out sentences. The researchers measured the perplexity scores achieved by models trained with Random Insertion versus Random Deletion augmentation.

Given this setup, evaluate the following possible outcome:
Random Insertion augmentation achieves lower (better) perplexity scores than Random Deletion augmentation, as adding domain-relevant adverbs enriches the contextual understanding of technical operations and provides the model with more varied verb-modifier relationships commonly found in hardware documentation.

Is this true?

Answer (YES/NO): YES